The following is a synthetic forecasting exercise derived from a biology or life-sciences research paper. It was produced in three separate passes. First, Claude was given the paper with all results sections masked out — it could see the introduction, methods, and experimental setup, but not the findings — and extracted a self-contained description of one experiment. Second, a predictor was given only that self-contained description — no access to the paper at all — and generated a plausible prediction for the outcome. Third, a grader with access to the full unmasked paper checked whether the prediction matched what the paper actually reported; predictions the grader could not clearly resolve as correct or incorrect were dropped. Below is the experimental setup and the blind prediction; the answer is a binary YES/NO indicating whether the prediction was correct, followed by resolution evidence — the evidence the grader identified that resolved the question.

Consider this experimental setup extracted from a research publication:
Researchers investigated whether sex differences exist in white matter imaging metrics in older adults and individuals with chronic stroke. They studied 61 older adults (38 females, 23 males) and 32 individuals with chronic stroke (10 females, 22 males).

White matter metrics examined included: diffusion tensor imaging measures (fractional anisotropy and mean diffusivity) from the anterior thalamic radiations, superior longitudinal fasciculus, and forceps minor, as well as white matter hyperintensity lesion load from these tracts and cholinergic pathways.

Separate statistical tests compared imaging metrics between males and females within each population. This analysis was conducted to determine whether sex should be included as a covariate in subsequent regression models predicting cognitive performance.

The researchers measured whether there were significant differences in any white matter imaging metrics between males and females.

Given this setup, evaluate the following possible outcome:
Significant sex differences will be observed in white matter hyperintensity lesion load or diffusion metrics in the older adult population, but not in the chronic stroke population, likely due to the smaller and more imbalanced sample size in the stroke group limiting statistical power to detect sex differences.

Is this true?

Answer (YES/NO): NO